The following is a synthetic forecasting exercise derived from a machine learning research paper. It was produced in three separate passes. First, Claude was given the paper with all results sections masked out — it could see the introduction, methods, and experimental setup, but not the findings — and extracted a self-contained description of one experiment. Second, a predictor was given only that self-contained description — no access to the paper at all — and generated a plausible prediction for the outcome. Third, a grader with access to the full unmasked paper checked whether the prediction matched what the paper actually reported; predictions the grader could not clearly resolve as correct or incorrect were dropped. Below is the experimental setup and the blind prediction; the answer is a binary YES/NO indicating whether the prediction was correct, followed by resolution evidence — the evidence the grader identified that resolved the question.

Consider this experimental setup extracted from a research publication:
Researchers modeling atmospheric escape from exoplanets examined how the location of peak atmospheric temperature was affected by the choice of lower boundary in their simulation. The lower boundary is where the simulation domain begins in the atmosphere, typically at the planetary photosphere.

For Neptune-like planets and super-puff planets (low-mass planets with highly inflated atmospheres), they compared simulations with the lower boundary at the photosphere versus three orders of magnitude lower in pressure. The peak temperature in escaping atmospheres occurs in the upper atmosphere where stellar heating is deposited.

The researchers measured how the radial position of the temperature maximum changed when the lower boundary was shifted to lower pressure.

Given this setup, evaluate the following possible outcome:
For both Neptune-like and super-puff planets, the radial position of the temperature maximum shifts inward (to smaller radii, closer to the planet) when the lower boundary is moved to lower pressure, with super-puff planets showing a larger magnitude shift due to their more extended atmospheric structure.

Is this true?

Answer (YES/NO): NO